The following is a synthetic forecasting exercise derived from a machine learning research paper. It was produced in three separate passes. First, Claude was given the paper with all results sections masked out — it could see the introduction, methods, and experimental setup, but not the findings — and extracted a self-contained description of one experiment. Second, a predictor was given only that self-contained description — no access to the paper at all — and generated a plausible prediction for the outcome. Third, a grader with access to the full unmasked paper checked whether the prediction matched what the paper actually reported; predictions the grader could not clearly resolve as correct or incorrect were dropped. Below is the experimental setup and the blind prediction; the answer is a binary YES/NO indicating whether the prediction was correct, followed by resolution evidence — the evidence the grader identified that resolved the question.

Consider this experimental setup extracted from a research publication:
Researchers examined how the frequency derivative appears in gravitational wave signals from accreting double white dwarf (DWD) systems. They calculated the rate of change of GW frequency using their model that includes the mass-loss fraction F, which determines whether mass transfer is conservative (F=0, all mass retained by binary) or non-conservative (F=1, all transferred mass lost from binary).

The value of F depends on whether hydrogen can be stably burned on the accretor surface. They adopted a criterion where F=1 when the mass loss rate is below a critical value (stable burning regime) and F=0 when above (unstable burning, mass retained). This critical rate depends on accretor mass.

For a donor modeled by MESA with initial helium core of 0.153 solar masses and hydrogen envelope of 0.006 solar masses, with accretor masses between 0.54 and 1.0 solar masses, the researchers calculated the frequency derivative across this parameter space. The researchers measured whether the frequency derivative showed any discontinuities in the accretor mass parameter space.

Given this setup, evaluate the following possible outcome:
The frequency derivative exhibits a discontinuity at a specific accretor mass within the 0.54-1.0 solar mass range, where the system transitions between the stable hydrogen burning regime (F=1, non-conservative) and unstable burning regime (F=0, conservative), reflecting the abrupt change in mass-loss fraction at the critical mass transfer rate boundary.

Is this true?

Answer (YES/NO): YES